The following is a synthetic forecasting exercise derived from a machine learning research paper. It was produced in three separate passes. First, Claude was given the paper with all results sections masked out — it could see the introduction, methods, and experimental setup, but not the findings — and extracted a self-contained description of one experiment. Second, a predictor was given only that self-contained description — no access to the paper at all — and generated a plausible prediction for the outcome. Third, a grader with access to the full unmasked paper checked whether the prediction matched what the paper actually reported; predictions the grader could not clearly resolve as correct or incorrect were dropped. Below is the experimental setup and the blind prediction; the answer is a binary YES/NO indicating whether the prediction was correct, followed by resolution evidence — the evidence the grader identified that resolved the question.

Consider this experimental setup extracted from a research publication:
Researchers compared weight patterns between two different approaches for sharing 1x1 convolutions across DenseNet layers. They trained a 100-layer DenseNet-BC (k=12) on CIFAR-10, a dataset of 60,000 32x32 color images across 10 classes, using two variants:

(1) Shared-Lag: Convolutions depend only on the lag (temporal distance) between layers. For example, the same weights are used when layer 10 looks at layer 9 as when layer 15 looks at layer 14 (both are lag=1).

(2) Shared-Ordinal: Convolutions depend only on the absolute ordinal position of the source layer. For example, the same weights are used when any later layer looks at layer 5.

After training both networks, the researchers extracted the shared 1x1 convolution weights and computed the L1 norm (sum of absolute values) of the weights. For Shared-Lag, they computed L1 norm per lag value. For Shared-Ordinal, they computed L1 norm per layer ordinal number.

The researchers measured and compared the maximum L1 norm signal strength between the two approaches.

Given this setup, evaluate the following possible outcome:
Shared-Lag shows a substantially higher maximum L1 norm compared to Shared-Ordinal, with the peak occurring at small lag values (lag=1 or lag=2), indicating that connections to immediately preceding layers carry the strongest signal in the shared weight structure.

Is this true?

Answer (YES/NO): YES